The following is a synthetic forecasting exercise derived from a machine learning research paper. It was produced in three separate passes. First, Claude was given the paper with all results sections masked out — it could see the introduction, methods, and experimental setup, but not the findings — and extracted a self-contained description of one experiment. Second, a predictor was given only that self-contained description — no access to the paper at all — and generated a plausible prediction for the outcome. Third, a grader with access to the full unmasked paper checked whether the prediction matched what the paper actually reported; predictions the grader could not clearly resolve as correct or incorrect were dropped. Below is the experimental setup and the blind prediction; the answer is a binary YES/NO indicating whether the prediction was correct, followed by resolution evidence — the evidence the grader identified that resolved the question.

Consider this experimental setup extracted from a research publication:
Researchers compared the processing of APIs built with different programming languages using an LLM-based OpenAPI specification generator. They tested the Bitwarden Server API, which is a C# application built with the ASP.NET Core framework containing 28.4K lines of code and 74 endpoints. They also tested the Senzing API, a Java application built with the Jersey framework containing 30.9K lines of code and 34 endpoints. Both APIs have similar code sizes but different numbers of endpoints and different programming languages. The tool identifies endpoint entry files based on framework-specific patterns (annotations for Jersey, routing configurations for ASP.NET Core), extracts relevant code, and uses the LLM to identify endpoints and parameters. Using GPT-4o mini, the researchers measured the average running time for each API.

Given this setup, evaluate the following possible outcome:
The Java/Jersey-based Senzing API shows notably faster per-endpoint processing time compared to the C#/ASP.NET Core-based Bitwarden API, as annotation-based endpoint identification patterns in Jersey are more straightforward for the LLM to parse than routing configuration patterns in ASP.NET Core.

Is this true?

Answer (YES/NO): NO